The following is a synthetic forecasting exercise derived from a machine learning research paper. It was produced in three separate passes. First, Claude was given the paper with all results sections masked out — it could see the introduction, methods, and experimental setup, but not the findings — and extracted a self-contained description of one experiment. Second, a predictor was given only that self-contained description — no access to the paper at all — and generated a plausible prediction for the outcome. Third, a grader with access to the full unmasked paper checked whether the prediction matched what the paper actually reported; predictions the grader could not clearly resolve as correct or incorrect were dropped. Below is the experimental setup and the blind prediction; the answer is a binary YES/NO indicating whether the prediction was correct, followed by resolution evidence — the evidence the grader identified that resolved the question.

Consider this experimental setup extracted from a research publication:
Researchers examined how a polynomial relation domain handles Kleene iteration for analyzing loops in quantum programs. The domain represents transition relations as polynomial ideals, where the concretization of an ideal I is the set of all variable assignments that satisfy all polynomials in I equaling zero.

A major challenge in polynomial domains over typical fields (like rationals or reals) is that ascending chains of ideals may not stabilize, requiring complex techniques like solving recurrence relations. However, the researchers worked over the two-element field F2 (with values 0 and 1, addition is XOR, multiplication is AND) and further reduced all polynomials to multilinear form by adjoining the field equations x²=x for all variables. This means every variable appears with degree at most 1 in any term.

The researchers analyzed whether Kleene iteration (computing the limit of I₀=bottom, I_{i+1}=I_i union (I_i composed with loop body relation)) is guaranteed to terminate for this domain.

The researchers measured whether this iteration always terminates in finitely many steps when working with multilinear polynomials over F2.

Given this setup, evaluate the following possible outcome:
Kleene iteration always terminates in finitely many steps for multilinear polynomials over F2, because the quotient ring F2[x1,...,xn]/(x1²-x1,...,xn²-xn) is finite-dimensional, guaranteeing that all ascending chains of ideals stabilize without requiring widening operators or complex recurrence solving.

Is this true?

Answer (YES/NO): YES